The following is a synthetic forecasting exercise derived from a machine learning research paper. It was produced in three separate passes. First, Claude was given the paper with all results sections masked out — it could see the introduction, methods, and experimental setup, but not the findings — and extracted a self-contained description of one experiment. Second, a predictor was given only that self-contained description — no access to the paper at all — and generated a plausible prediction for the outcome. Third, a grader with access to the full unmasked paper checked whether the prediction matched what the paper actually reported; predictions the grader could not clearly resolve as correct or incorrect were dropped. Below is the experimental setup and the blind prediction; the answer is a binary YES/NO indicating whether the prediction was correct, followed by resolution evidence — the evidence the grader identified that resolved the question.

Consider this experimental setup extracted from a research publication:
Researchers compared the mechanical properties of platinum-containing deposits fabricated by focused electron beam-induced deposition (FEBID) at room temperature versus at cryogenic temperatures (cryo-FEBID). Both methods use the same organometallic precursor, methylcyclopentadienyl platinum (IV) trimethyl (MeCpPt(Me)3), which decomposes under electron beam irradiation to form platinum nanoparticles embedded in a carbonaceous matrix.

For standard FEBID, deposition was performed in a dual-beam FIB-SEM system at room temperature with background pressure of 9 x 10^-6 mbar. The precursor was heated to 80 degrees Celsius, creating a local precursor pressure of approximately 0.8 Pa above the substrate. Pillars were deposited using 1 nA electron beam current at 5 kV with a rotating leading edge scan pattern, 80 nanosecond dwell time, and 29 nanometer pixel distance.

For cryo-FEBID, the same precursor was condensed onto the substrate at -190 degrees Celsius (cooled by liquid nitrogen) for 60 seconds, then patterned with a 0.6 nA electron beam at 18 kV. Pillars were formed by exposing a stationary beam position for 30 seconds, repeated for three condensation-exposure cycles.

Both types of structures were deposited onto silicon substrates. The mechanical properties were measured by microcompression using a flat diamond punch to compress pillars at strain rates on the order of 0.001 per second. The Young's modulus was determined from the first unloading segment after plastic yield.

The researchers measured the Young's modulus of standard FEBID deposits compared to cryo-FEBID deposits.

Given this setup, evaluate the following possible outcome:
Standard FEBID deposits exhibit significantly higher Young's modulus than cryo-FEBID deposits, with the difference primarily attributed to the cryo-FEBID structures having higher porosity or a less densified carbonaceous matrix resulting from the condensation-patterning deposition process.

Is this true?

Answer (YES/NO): YES